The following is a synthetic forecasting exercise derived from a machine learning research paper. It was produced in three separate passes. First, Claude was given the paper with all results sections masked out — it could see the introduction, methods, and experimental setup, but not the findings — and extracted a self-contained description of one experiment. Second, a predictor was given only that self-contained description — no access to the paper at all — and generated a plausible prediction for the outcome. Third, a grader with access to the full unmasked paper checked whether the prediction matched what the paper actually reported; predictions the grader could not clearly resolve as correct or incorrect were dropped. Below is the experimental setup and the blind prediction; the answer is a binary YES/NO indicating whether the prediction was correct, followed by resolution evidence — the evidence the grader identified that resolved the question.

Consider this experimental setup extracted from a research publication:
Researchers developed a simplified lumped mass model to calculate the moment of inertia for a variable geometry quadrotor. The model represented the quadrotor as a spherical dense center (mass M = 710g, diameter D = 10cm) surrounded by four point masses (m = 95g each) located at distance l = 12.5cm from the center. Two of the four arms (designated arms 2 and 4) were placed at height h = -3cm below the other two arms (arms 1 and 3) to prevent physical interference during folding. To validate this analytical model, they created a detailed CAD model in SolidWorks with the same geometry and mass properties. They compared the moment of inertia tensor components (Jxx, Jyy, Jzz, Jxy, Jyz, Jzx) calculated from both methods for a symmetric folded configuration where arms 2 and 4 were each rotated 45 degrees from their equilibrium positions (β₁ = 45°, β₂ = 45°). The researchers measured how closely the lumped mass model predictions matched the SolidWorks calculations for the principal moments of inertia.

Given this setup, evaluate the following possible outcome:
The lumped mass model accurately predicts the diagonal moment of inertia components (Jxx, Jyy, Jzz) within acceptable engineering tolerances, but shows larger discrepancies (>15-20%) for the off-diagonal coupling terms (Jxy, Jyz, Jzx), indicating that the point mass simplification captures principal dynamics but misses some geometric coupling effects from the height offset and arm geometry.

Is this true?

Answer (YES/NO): NO